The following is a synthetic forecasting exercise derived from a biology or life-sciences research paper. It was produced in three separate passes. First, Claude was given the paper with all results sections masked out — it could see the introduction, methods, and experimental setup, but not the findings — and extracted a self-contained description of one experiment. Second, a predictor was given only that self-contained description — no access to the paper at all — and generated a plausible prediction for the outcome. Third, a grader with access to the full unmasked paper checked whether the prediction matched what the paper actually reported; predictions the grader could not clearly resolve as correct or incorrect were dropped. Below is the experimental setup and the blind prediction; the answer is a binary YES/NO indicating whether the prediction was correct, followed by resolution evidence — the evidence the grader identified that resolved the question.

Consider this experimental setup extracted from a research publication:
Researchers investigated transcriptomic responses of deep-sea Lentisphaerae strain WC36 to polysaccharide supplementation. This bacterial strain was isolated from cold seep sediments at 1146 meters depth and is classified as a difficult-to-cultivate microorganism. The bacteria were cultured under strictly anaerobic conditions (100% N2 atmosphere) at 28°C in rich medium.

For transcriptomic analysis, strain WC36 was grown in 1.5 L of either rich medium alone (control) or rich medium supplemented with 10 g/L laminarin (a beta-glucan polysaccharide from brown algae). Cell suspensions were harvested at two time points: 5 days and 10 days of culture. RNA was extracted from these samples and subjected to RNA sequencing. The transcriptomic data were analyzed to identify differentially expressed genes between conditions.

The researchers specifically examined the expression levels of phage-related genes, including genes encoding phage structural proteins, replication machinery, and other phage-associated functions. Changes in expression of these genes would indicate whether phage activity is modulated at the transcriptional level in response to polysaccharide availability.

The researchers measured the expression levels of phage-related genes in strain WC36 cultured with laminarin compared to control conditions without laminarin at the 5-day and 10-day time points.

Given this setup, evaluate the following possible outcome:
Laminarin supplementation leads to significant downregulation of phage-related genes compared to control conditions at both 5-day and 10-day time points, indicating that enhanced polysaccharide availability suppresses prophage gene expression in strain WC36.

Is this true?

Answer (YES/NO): NO